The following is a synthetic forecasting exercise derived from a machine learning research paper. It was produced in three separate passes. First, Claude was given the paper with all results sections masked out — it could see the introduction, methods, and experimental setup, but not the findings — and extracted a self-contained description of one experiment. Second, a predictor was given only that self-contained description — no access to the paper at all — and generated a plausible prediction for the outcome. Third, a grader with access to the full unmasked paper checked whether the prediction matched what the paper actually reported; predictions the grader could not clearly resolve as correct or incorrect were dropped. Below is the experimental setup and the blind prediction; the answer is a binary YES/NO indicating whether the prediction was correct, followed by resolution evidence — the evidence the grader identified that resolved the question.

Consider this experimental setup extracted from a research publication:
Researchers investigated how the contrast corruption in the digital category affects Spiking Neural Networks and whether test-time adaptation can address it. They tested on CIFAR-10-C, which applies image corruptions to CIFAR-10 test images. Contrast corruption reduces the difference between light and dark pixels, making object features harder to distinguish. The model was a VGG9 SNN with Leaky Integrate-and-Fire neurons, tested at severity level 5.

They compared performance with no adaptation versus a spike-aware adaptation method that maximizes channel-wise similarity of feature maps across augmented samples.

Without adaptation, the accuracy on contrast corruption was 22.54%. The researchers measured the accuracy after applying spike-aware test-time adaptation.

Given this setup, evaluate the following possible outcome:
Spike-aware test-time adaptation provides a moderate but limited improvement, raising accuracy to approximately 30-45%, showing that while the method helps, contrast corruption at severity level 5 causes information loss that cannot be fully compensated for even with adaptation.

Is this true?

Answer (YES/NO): NO